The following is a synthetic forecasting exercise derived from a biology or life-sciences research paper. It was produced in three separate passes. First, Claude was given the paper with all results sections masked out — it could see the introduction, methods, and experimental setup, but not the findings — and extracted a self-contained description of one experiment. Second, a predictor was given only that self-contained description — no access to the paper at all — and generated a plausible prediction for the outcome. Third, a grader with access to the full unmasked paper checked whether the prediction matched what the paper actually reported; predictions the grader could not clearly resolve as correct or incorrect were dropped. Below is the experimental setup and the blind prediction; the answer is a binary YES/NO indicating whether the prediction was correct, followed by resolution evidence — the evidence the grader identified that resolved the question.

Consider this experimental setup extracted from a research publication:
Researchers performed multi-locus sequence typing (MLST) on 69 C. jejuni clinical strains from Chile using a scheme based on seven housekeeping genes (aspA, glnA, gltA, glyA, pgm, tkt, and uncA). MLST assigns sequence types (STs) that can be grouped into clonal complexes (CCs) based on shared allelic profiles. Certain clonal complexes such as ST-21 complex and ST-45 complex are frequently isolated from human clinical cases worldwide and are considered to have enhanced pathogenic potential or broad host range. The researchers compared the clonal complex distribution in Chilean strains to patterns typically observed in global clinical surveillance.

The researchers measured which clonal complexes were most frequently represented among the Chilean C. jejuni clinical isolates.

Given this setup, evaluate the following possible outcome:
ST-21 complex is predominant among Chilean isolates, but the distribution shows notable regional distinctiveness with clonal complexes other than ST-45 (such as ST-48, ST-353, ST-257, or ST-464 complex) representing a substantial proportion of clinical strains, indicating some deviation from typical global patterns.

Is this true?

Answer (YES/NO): YES